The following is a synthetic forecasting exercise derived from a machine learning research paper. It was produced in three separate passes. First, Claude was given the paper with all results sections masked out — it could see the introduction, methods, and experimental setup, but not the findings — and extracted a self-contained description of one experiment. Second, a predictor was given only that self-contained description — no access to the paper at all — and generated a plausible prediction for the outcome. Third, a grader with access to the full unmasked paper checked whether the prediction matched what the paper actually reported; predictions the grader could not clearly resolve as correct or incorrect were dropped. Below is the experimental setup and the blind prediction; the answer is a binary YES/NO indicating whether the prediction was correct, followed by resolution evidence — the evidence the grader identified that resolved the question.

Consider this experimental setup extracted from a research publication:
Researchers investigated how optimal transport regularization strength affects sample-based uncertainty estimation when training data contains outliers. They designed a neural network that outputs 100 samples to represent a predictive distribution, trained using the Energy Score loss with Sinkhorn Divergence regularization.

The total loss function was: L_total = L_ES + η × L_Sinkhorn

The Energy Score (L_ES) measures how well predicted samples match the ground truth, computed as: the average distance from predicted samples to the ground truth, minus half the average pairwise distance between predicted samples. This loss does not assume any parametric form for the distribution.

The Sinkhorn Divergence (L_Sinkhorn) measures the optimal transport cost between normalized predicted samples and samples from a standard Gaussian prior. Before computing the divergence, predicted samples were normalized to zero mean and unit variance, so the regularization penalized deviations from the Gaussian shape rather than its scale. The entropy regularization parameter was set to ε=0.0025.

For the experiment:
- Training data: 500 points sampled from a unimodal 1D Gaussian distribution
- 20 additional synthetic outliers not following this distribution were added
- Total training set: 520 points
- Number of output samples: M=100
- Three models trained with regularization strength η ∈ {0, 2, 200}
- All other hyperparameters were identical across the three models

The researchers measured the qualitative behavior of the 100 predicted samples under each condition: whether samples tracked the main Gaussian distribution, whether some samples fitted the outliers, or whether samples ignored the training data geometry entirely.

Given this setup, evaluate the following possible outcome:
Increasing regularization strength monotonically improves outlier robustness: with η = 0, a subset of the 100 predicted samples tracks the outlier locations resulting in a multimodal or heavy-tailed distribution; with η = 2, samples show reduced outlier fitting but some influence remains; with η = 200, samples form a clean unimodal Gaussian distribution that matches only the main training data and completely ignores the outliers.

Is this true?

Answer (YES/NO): NO